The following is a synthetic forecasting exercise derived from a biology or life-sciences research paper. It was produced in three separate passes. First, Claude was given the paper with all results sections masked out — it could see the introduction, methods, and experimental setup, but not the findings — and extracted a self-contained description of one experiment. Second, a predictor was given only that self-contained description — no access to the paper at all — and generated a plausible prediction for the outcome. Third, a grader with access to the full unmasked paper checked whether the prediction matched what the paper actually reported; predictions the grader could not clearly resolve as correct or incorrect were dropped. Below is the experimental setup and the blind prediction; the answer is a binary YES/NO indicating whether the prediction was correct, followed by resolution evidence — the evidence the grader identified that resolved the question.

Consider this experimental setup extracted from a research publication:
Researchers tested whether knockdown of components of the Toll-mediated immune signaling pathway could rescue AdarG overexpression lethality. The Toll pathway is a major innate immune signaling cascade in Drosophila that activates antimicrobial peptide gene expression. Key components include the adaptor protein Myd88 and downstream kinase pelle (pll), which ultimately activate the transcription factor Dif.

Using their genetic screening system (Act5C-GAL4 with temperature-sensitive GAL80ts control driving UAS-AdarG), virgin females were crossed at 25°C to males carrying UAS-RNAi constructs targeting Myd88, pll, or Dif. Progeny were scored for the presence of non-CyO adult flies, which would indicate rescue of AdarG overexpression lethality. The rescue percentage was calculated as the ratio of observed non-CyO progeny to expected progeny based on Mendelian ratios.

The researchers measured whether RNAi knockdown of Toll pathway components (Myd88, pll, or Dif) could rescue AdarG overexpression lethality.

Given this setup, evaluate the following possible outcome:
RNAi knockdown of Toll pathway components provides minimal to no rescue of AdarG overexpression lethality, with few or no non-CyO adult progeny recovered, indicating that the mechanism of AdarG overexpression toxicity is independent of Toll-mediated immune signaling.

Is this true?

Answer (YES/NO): YES